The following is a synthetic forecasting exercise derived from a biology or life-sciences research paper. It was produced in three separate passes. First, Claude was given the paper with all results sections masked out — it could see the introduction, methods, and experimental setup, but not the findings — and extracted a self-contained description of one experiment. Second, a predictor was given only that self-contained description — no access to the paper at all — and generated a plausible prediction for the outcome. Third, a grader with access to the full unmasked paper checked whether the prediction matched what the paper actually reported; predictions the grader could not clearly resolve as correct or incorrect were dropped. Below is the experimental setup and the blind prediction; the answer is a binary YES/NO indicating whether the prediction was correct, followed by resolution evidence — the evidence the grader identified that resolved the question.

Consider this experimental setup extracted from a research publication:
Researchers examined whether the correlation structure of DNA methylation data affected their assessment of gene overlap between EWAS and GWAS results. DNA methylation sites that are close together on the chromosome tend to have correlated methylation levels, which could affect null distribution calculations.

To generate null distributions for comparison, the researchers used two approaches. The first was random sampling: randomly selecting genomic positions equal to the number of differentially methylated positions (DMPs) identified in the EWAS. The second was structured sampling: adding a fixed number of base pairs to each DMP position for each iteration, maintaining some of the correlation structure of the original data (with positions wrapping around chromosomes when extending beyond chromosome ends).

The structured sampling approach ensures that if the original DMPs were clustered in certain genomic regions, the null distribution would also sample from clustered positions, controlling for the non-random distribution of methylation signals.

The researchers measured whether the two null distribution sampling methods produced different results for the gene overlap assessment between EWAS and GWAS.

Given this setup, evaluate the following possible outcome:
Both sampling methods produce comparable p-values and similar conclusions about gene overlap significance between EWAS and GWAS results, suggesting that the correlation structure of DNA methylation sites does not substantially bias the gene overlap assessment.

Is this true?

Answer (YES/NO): YES